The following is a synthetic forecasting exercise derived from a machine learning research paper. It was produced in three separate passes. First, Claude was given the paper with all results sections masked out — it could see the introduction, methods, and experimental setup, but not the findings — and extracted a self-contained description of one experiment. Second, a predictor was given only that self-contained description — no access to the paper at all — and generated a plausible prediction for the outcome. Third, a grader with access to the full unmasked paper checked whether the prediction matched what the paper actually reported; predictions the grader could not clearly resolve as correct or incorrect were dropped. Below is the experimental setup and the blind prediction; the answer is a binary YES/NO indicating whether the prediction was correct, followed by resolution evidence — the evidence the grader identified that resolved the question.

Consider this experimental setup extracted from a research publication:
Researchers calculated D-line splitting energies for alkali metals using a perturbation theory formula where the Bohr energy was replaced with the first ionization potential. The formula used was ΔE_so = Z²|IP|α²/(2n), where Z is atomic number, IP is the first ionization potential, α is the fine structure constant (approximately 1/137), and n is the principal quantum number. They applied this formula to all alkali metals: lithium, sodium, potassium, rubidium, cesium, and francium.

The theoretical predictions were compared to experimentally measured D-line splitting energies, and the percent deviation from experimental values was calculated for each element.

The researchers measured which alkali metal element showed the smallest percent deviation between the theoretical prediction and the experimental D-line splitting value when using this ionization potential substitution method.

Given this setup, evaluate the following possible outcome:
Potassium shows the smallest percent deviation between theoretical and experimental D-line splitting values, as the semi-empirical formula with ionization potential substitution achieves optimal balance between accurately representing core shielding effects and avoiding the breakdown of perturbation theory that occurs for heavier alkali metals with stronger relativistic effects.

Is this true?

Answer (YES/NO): NO